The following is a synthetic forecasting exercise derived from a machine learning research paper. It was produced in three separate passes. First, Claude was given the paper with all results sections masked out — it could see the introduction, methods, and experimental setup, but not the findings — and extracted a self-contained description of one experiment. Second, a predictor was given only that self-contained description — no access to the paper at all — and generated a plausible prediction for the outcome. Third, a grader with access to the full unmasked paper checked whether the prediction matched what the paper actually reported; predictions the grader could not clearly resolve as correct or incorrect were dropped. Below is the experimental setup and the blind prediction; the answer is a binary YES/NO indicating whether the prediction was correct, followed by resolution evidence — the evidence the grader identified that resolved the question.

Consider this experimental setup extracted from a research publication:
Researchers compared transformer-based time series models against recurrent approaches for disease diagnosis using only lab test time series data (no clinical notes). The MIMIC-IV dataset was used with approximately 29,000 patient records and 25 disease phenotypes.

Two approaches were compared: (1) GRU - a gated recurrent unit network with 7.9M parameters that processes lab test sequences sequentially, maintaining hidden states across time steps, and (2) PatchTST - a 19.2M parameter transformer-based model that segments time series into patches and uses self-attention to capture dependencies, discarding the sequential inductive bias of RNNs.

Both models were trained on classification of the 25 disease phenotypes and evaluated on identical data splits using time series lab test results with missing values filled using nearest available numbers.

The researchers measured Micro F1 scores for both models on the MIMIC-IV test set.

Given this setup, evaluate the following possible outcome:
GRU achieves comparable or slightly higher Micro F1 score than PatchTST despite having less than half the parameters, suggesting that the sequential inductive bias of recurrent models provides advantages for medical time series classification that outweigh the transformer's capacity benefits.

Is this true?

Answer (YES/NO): NO